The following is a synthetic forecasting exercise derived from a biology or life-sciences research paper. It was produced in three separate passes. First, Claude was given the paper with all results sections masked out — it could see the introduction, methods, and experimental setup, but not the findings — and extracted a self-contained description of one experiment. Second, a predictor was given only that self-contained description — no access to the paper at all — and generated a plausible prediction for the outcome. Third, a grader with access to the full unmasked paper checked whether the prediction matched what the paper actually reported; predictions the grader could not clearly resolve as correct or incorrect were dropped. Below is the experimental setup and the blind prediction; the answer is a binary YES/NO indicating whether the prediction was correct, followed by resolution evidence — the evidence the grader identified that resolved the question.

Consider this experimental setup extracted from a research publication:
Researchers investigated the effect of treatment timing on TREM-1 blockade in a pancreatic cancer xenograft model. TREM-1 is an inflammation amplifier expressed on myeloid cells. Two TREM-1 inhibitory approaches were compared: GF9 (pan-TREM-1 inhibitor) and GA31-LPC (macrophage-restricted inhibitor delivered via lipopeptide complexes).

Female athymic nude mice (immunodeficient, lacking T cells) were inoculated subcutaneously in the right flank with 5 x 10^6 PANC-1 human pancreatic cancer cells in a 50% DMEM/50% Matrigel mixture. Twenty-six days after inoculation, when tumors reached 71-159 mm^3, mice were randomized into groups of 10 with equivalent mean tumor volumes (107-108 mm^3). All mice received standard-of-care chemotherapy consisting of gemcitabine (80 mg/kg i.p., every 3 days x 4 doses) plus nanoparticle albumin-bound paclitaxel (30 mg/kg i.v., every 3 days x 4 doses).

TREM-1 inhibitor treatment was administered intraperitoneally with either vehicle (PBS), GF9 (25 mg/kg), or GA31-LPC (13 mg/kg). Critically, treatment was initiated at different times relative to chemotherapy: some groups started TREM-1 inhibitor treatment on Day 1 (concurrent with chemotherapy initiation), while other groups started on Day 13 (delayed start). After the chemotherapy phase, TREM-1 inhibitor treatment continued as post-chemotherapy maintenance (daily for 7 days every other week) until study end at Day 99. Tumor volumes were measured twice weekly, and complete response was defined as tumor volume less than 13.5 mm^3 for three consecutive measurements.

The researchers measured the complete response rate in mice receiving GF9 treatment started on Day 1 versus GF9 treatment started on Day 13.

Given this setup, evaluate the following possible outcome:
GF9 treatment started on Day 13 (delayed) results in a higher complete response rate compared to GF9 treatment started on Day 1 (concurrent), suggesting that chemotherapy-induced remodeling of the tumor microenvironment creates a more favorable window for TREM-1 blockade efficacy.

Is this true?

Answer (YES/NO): NO